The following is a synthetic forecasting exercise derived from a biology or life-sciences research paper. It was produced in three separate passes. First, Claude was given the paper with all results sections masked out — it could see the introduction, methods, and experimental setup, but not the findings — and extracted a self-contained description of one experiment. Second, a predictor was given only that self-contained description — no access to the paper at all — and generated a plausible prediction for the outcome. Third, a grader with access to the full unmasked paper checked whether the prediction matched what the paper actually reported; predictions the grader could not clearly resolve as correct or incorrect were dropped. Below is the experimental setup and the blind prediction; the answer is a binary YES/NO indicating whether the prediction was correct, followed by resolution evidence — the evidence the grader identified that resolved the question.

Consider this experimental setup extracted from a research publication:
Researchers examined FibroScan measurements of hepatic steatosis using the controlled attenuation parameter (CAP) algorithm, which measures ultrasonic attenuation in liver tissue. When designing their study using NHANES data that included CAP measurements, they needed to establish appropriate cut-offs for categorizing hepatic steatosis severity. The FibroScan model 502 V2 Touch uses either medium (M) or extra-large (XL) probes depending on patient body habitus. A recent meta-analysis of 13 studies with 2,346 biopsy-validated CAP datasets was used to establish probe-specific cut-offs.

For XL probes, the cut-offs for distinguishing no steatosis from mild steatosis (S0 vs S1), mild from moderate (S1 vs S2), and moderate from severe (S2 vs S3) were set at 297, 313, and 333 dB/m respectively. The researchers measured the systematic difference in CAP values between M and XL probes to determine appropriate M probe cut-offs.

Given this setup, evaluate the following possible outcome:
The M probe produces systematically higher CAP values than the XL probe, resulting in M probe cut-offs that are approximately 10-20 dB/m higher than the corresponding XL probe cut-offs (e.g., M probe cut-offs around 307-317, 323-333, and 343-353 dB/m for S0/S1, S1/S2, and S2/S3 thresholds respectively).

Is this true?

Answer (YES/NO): NO